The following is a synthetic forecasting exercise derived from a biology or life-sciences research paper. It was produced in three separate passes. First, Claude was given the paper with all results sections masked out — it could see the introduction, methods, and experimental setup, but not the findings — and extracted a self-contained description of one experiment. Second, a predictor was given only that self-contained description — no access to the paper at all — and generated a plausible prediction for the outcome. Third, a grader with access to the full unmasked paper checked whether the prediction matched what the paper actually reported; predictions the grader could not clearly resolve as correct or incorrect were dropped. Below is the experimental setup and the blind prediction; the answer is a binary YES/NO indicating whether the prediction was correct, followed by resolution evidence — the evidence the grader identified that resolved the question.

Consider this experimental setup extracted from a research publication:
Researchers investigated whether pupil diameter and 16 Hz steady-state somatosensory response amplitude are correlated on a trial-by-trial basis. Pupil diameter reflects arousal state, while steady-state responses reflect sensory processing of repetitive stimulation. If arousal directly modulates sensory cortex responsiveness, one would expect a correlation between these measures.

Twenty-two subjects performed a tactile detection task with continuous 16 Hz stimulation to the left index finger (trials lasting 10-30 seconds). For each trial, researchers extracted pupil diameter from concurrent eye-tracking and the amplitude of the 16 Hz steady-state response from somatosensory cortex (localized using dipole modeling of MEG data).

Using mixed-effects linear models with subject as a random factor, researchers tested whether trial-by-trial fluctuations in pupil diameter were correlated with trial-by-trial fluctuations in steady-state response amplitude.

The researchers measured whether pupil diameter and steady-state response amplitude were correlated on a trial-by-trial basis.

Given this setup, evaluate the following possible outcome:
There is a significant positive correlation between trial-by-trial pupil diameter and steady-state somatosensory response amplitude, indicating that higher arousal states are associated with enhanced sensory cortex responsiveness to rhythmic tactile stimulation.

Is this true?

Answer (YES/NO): NO